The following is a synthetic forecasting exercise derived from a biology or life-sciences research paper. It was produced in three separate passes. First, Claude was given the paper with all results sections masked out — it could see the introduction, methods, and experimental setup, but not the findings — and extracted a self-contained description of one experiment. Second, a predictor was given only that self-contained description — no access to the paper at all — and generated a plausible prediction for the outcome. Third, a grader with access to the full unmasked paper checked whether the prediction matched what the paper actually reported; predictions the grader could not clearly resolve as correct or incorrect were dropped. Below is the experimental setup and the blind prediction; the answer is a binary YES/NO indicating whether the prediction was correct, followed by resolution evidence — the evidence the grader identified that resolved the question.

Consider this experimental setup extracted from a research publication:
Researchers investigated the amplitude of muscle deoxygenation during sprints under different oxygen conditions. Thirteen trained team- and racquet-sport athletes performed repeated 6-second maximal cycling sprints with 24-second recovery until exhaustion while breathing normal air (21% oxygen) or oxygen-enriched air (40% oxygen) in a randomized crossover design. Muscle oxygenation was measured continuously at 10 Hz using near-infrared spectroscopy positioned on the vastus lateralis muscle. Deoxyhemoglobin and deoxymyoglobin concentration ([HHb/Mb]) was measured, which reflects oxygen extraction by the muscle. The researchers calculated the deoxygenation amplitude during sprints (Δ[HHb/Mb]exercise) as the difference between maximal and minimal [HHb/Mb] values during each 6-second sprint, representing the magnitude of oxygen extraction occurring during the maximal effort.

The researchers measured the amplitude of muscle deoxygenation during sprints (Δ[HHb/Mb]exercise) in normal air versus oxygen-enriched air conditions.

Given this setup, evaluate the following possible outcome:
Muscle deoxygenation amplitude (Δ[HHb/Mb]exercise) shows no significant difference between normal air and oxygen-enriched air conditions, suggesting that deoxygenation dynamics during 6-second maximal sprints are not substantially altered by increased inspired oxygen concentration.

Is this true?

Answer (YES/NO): NO